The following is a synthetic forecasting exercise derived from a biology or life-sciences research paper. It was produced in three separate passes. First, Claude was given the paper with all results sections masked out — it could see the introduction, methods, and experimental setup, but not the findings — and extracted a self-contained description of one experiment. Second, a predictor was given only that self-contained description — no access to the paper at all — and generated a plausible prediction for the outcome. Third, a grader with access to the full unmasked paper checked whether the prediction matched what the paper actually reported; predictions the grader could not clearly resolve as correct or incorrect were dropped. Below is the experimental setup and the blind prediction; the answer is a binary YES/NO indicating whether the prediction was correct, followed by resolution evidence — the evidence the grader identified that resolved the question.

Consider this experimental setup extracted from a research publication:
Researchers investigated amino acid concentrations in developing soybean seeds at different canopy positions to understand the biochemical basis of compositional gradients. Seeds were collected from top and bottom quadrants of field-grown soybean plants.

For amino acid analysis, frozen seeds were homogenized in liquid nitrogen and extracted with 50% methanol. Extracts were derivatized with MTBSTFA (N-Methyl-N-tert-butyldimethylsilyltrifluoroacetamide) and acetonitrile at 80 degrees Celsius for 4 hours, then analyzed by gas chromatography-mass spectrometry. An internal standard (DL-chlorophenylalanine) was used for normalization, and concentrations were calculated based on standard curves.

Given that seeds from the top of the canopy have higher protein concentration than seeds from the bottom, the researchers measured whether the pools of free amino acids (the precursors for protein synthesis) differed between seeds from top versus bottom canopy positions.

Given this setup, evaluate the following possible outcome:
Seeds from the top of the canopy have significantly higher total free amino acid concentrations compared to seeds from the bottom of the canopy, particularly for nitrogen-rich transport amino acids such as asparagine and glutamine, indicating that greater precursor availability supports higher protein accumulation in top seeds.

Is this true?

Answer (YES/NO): YES